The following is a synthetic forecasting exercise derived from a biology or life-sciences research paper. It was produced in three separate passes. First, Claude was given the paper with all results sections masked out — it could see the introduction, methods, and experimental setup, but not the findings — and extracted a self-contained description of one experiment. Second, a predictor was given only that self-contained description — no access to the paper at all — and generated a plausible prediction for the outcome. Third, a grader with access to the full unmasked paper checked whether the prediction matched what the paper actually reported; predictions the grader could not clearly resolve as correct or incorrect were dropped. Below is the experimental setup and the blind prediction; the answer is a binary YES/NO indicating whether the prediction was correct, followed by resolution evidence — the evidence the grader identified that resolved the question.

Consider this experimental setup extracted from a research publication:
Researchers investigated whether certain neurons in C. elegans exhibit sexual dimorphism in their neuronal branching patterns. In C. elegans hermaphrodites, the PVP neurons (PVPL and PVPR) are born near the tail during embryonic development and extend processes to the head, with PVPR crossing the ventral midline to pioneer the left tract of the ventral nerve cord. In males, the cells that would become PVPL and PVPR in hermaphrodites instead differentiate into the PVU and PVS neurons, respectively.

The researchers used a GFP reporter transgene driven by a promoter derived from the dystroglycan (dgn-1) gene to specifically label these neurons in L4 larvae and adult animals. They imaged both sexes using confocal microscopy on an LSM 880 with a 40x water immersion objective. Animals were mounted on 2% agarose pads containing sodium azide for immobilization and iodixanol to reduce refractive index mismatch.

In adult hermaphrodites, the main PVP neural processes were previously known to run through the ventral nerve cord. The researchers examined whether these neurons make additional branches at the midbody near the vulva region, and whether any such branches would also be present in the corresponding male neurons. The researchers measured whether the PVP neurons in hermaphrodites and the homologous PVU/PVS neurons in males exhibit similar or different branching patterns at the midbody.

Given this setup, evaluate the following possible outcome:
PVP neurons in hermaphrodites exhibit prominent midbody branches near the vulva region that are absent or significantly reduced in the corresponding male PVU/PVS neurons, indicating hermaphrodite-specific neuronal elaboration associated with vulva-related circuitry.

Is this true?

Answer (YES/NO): YES